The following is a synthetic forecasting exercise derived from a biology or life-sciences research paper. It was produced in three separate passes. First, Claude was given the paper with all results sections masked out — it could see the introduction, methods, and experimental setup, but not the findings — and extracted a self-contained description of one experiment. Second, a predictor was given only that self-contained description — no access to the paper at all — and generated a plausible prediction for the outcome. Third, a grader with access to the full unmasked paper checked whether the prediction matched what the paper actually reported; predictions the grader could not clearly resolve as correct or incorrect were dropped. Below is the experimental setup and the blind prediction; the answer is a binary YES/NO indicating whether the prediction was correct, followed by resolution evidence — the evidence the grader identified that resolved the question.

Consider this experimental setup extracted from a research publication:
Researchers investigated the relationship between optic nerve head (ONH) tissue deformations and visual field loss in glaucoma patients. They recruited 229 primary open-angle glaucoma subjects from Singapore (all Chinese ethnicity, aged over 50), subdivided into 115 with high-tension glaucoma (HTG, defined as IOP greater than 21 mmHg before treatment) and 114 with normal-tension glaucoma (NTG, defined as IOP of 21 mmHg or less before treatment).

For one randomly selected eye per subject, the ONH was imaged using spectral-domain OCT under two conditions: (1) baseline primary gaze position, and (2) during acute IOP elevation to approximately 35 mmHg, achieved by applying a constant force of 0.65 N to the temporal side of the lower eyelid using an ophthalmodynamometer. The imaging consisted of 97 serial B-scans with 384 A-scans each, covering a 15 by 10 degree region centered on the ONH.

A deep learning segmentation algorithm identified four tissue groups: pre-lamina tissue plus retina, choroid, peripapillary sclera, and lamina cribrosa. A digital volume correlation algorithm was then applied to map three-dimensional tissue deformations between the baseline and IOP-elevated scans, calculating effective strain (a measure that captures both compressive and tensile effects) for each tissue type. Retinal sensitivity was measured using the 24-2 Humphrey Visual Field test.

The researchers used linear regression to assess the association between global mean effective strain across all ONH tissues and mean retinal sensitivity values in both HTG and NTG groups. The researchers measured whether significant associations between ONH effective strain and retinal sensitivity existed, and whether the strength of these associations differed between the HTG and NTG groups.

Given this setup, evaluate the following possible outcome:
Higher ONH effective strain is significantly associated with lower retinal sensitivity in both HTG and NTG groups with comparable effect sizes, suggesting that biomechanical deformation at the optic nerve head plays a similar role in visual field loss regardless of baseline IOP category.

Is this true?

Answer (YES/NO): NO